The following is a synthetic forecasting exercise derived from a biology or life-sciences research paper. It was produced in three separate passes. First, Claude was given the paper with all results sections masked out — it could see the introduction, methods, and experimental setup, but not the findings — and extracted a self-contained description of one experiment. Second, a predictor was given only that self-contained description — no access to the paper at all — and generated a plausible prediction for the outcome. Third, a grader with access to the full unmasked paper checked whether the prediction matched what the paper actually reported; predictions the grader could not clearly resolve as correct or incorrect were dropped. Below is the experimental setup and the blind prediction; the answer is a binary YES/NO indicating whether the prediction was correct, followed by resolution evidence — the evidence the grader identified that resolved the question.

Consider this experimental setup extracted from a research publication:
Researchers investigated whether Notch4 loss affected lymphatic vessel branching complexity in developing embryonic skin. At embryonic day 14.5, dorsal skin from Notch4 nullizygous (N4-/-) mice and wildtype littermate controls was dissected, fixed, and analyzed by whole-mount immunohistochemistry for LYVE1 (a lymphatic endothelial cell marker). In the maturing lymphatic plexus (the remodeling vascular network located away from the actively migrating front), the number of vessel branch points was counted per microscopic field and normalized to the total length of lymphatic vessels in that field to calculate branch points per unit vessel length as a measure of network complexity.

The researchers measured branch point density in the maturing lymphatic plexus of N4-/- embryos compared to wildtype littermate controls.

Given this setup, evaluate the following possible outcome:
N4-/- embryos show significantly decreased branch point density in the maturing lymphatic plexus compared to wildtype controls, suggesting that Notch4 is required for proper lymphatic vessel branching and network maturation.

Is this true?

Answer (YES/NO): NO